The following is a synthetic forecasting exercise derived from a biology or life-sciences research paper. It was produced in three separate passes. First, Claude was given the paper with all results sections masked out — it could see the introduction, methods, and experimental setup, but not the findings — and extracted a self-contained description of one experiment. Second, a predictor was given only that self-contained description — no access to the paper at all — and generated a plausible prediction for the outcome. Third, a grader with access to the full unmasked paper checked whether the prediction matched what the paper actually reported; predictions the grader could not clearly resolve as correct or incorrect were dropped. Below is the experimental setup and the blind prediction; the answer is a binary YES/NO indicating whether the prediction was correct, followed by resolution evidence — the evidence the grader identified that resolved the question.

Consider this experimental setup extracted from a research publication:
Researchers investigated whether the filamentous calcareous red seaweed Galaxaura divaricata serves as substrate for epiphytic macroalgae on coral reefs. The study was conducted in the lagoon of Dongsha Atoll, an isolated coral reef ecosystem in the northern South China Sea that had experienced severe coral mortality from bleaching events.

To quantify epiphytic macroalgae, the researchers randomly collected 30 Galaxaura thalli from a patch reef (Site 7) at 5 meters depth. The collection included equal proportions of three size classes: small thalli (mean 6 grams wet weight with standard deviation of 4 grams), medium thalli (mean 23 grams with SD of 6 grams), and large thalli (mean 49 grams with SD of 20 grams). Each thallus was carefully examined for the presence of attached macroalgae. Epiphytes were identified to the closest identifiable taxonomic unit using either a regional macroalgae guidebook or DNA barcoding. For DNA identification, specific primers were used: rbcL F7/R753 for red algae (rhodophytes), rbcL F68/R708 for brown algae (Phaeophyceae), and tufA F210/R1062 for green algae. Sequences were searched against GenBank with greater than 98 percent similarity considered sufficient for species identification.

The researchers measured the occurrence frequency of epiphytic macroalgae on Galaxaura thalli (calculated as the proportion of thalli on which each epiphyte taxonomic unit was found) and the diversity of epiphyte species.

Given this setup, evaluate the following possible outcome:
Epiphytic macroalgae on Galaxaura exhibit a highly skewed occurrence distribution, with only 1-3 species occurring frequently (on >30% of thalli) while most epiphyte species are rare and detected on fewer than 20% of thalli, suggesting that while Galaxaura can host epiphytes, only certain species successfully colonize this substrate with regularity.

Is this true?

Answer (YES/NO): NO